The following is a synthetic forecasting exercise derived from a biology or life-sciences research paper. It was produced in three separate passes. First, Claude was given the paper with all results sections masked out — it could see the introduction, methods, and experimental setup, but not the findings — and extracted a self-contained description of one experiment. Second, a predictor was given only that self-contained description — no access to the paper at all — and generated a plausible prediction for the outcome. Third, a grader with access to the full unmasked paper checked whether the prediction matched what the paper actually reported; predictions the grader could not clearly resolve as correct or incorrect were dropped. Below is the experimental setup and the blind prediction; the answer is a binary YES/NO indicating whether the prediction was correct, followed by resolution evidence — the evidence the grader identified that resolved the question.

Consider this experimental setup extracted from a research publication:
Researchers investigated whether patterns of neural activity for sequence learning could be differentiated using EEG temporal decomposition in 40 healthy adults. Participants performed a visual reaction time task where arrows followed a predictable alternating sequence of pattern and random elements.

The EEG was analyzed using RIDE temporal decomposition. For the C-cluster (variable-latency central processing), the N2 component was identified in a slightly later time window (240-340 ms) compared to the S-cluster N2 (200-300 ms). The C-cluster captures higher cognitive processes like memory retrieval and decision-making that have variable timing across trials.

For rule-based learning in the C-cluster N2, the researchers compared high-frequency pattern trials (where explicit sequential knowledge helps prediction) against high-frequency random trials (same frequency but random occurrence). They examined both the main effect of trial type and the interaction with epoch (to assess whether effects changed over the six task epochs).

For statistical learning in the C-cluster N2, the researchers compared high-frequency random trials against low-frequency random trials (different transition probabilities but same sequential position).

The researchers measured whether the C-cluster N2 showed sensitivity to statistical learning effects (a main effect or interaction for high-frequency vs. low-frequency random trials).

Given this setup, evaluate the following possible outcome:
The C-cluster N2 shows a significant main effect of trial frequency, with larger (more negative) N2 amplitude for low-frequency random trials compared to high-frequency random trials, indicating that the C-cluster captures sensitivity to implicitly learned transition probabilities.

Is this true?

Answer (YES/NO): YES